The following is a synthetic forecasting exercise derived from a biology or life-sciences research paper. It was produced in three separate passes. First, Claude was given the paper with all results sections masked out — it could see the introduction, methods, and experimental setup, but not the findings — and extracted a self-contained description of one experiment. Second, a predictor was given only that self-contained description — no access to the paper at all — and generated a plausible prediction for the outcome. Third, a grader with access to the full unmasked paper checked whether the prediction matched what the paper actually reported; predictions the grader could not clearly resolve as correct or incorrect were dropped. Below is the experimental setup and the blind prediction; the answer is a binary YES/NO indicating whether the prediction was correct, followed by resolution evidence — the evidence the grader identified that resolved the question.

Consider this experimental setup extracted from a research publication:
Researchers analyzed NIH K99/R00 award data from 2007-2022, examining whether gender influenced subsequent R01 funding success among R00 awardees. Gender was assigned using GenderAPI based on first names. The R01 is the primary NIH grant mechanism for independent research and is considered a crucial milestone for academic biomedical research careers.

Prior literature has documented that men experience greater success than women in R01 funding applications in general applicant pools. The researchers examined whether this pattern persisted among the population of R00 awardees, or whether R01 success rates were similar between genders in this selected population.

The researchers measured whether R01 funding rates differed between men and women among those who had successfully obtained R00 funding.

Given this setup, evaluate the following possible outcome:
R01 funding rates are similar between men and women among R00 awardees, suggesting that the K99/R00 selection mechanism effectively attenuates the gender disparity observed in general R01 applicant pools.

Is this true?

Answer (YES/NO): NO